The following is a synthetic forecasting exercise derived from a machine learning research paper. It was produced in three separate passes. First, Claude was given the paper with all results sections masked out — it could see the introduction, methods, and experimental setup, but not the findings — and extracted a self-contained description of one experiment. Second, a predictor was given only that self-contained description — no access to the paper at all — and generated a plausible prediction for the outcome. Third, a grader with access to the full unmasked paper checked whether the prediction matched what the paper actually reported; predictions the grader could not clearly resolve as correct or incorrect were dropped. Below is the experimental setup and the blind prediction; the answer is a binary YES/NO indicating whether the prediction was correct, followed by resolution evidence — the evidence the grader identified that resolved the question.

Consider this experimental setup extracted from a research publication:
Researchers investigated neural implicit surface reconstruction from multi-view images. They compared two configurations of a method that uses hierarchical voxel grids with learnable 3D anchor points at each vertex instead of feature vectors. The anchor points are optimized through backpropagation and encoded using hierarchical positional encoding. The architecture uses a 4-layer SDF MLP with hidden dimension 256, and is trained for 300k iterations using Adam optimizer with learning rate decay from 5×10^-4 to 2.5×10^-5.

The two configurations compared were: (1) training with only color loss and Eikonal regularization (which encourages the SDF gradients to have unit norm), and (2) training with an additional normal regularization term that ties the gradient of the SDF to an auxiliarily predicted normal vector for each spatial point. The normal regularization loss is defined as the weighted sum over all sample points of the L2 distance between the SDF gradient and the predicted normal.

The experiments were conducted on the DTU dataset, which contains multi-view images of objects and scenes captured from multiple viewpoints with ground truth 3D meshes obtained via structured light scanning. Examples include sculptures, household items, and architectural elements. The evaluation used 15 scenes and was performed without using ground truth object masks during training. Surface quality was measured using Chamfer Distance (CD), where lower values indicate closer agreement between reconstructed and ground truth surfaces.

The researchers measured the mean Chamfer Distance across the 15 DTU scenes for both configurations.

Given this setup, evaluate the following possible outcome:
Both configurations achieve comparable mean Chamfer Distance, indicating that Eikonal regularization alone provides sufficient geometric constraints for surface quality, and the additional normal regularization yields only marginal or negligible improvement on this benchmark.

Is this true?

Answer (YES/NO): YES